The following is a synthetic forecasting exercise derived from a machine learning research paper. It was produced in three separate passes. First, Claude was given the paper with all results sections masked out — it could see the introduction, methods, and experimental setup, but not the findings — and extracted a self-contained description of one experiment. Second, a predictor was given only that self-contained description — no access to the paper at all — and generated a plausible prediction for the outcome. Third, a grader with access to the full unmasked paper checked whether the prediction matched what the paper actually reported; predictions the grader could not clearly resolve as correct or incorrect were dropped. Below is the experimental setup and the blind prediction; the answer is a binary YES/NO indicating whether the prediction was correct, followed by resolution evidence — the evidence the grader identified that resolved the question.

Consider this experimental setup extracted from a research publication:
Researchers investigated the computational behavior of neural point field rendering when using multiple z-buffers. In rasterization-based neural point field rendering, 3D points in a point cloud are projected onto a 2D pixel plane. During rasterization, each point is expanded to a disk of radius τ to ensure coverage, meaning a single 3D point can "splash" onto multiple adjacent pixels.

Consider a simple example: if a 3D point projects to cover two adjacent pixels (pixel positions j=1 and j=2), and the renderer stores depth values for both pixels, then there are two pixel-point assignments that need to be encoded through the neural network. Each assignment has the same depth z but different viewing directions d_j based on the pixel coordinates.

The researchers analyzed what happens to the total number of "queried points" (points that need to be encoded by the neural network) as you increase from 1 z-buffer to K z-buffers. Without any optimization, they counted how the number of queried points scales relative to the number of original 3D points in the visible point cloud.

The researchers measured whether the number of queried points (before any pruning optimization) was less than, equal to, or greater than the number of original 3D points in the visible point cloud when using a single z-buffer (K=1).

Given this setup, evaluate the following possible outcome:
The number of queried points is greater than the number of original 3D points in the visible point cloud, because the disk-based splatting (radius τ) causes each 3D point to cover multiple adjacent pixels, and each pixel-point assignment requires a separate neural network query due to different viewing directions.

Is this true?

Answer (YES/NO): YES